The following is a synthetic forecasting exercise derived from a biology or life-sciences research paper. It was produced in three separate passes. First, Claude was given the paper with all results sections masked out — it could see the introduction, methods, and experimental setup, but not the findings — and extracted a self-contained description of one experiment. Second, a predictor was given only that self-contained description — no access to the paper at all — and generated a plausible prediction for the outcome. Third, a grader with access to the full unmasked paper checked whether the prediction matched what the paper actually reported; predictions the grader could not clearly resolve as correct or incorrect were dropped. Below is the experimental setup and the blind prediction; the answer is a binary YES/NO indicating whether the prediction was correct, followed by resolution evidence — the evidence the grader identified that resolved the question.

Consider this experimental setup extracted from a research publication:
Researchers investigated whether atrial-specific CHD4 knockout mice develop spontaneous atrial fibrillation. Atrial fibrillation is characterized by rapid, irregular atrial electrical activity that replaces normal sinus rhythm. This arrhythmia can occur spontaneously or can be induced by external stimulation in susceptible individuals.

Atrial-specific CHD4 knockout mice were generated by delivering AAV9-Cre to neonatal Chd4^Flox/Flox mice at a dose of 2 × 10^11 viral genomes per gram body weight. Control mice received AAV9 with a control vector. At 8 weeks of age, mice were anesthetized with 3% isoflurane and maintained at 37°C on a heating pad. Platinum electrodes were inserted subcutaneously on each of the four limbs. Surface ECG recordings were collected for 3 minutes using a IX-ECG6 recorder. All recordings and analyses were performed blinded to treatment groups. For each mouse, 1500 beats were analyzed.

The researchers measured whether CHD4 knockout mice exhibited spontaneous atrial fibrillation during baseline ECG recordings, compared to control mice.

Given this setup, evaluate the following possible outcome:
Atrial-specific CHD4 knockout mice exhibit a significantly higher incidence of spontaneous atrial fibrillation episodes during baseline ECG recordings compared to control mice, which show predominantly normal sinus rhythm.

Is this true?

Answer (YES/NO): NO